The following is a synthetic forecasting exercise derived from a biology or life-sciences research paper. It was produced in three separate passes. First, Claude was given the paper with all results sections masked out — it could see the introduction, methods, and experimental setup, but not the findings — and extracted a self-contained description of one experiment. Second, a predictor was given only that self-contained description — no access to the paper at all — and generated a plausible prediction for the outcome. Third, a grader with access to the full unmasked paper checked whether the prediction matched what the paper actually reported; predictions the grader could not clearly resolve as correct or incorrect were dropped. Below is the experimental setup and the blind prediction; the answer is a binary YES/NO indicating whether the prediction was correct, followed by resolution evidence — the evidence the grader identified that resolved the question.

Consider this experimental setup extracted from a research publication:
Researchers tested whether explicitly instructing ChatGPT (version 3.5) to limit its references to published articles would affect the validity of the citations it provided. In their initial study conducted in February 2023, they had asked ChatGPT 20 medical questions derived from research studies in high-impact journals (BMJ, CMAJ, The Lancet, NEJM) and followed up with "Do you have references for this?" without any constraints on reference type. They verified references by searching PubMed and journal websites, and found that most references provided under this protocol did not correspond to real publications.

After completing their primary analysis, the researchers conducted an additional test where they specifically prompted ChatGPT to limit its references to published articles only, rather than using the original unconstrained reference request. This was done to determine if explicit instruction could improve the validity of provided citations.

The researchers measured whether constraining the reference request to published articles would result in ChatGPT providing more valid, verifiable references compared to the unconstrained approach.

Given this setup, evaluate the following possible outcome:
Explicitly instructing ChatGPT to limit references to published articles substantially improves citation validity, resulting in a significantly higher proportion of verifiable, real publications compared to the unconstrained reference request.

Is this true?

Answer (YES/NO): NO